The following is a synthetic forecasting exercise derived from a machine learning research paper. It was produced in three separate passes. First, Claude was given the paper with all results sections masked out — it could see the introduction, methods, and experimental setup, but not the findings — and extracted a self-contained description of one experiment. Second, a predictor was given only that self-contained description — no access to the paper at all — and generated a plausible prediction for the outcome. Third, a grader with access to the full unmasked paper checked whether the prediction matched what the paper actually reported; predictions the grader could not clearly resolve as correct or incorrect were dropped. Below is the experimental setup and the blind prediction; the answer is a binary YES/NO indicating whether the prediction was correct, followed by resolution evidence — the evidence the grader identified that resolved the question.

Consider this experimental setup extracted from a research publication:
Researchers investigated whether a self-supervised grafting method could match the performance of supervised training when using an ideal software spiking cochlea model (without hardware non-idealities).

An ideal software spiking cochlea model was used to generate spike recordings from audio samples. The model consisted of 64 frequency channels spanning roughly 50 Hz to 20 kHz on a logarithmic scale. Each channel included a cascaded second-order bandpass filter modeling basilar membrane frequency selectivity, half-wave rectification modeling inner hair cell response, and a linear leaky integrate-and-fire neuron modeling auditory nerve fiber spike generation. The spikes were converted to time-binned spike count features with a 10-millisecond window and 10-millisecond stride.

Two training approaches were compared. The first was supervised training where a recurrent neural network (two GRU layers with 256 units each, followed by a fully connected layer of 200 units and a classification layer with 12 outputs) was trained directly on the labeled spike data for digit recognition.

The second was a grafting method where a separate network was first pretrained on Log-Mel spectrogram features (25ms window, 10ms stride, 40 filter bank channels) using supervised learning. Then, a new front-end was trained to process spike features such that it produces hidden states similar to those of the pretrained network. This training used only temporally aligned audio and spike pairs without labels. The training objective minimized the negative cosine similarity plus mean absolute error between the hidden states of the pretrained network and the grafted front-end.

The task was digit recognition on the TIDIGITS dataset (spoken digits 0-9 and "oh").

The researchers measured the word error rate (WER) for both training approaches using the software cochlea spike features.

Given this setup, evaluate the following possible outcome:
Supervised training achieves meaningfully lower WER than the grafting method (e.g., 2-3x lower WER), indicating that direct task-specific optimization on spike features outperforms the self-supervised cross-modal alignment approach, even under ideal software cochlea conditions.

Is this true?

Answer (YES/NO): NO